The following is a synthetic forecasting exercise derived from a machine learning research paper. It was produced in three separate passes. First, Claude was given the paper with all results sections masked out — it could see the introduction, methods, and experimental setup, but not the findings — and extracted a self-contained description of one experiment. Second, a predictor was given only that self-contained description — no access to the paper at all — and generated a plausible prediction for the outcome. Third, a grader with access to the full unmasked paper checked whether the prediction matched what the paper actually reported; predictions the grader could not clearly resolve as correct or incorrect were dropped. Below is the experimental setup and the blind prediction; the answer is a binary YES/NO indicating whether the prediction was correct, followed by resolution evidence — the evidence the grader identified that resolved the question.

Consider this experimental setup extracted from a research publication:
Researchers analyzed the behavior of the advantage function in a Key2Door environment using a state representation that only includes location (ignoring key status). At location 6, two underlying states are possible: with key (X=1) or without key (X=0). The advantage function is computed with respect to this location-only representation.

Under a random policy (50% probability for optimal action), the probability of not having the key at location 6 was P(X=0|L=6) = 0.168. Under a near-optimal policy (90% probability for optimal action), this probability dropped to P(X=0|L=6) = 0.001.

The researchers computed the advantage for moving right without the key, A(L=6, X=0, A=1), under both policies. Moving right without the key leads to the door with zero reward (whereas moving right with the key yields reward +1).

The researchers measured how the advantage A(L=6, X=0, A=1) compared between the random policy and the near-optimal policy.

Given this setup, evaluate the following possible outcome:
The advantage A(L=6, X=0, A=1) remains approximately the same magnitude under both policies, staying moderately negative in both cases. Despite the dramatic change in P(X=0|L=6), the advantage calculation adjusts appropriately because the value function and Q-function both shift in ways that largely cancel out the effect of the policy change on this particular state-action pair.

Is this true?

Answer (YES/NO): NO